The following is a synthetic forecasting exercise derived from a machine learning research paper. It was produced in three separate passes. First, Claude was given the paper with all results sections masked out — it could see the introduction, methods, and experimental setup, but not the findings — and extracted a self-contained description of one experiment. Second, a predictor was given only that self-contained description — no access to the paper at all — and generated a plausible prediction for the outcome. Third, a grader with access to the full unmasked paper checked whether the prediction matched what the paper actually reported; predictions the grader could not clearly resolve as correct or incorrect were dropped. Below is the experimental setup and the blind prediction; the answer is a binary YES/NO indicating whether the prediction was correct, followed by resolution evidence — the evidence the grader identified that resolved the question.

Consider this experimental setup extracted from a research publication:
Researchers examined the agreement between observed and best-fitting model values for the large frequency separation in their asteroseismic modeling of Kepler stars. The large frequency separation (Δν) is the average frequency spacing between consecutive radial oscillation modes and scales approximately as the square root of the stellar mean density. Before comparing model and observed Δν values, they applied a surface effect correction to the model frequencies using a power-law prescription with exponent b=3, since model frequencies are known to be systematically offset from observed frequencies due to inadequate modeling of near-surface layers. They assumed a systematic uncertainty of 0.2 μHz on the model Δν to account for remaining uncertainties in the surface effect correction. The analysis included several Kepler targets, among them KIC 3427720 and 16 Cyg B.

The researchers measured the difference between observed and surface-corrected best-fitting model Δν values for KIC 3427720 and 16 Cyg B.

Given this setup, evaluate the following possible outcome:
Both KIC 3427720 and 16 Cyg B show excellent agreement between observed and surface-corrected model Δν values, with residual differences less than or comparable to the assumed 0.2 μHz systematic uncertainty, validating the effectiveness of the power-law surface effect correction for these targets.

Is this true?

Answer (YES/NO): NO